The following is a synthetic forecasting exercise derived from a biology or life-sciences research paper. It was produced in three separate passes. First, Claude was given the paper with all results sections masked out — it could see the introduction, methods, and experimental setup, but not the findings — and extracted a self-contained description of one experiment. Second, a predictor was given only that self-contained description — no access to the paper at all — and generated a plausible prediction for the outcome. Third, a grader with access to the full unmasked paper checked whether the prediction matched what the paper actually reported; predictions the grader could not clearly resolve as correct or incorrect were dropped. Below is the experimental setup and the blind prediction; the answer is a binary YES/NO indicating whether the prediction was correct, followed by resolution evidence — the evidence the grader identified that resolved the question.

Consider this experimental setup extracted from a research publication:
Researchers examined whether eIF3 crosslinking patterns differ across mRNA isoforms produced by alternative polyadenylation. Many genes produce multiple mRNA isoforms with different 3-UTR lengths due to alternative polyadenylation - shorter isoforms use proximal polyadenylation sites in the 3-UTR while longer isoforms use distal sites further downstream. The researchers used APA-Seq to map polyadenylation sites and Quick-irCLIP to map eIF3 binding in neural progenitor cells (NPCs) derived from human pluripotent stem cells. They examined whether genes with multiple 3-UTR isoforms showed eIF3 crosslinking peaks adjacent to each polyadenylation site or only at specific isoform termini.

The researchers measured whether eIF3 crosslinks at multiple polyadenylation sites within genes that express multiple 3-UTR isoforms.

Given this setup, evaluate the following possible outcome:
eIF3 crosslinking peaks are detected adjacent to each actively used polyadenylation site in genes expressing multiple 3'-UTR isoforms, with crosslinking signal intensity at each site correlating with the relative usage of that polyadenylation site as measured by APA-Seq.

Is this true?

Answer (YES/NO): NO